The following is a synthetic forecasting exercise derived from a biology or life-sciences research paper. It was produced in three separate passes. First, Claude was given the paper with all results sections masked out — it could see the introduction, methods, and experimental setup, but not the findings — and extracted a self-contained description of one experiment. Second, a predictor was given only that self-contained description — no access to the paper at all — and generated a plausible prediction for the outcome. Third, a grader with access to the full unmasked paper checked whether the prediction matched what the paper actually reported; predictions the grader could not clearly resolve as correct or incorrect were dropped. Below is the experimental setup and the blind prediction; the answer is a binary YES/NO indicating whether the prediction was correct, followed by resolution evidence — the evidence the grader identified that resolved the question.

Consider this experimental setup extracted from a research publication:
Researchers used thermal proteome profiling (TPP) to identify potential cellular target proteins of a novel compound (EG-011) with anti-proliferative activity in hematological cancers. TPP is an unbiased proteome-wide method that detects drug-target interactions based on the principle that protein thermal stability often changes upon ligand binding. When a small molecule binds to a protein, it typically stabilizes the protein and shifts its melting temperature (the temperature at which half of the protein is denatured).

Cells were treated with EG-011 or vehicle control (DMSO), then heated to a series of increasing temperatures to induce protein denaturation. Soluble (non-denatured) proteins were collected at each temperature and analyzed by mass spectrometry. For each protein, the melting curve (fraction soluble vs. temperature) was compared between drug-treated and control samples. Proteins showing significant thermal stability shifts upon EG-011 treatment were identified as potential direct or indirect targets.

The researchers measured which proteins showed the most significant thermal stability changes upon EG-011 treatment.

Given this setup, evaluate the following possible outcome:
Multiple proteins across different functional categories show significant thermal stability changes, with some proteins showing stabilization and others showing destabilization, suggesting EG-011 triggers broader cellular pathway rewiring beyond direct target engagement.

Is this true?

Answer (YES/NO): NO